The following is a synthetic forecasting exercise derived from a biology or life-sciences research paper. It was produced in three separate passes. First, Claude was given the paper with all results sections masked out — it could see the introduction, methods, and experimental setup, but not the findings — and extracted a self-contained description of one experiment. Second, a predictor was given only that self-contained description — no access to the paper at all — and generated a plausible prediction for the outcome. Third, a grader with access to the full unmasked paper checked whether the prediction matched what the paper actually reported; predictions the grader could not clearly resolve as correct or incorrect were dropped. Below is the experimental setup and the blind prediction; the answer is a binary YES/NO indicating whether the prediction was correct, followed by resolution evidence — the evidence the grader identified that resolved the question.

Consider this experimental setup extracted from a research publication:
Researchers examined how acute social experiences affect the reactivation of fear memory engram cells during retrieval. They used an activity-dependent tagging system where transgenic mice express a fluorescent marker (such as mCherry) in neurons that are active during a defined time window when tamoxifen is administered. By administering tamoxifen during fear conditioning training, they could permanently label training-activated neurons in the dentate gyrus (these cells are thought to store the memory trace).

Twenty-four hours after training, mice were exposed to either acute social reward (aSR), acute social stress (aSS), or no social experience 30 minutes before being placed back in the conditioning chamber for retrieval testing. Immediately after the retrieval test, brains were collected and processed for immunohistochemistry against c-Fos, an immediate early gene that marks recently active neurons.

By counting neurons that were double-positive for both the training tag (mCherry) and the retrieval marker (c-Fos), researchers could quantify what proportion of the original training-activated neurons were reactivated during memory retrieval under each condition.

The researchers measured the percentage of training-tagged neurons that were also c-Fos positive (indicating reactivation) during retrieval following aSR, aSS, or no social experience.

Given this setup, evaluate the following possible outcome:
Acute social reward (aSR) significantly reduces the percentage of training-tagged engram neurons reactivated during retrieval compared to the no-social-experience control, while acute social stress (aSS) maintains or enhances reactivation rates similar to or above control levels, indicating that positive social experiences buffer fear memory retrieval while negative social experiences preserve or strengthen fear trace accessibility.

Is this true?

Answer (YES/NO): NO